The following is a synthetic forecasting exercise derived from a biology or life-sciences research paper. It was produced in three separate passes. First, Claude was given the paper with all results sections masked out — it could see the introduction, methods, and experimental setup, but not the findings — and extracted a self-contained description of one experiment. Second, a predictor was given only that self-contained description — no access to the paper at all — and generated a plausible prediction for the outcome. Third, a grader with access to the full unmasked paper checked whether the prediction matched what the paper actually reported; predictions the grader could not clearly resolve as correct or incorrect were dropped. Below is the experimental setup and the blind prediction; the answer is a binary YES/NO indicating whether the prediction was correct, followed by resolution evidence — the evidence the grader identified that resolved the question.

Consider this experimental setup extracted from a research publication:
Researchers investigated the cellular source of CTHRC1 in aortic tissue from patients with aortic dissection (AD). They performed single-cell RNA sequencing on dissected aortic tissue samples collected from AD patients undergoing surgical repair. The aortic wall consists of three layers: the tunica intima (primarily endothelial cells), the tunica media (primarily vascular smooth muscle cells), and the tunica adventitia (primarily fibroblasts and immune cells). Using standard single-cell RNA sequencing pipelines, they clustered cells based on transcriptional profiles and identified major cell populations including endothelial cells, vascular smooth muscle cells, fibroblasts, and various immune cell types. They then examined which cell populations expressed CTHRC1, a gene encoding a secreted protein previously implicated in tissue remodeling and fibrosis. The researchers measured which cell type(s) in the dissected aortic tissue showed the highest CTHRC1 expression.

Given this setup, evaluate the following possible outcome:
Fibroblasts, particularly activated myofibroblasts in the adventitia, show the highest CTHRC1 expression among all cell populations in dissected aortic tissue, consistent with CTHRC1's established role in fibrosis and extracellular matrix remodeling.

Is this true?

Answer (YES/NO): YES